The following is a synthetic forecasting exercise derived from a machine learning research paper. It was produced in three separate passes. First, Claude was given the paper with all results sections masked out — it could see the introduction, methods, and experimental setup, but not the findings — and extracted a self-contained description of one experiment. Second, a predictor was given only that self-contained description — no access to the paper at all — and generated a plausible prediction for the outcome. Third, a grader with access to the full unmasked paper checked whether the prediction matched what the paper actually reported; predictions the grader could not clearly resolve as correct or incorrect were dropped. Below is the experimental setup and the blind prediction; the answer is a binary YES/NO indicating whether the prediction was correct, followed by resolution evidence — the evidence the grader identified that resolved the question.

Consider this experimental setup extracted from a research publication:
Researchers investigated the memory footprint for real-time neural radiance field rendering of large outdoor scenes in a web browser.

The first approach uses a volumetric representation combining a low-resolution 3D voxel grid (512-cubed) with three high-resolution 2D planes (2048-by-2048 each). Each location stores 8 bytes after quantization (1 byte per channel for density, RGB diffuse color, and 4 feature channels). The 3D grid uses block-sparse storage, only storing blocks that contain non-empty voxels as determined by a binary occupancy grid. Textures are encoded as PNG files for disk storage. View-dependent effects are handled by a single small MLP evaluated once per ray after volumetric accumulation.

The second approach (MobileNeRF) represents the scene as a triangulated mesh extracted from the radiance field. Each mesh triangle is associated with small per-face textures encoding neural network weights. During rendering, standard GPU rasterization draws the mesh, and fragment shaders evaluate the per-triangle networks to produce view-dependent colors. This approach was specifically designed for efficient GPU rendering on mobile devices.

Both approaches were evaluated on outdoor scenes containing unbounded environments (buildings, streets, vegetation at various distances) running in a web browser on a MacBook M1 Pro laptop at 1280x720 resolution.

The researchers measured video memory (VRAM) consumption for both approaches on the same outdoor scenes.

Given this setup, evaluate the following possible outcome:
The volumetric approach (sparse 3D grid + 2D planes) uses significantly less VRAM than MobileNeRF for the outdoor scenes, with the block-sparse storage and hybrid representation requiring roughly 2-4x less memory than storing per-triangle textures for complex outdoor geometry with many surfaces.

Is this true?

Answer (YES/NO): YES